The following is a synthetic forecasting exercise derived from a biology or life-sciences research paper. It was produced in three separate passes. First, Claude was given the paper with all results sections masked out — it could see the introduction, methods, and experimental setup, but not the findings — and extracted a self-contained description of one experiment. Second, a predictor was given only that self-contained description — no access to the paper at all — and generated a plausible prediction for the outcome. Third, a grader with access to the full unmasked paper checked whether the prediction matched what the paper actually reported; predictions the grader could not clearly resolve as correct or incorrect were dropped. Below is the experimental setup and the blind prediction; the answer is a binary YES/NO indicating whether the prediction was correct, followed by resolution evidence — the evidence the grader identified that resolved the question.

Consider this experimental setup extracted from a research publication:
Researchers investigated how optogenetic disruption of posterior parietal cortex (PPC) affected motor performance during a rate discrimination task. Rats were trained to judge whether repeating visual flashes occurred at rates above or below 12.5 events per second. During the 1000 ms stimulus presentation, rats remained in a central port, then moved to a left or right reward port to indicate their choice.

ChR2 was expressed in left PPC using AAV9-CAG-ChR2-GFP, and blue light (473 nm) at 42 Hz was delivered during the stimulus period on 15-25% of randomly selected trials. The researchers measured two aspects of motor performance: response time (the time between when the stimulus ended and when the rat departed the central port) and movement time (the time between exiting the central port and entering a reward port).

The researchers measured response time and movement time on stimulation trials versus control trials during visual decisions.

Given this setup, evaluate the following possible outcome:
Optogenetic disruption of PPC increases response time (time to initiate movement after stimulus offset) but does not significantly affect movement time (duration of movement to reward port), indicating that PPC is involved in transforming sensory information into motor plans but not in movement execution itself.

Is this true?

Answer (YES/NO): NO